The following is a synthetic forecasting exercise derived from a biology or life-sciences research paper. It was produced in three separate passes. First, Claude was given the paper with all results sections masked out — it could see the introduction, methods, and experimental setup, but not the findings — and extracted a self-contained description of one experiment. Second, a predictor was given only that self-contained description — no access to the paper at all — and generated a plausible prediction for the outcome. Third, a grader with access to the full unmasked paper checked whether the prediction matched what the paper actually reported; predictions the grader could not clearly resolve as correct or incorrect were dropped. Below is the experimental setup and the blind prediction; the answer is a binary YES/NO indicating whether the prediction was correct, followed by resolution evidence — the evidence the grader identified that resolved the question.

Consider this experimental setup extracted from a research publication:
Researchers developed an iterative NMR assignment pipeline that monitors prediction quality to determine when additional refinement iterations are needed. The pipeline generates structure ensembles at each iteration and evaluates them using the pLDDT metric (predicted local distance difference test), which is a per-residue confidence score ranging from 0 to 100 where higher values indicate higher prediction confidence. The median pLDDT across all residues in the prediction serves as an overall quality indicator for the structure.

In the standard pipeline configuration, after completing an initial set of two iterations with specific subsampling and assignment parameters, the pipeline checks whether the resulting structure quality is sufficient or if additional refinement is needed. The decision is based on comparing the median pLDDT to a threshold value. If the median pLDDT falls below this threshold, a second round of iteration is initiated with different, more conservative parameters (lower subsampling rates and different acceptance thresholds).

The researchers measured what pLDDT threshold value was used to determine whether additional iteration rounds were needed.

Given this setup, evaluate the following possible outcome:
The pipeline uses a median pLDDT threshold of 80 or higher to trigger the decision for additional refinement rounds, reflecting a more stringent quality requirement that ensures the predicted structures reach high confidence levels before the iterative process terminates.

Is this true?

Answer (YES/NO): YES